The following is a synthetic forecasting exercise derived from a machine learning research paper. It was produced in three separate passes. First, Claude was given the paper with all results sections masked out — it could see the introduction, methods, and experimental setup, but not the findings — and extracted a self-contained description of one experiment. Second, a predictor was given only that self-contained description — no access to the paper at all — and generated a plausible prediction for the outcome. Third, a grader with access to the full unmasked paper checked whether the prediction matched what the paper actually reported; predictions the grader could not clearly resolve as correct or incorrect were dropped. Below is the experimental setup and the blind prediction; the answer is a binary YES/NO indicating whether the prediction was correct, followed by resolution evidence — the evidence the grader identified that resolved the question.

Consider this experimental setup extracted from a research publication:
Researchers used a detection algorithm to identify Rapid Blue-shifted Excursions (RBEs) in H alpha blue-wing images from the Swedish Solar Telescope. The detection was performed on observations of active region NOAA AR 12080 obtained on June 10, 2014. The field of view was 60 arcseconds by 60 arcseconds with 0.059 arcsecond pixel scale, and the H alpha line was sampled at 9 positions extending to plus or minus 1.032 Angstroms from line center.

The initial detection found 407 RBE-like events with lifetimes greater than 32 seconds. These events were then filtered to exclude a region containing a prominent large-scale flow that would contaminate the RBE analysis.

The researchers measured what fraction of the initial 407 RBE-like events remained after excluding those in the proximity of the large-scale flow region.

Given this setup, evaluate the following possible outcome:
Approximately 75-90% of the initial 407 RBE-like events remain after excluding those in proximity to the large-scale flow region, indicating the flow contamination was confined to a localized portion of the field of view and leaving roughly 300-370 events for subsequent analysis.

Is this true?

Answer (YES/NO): NO